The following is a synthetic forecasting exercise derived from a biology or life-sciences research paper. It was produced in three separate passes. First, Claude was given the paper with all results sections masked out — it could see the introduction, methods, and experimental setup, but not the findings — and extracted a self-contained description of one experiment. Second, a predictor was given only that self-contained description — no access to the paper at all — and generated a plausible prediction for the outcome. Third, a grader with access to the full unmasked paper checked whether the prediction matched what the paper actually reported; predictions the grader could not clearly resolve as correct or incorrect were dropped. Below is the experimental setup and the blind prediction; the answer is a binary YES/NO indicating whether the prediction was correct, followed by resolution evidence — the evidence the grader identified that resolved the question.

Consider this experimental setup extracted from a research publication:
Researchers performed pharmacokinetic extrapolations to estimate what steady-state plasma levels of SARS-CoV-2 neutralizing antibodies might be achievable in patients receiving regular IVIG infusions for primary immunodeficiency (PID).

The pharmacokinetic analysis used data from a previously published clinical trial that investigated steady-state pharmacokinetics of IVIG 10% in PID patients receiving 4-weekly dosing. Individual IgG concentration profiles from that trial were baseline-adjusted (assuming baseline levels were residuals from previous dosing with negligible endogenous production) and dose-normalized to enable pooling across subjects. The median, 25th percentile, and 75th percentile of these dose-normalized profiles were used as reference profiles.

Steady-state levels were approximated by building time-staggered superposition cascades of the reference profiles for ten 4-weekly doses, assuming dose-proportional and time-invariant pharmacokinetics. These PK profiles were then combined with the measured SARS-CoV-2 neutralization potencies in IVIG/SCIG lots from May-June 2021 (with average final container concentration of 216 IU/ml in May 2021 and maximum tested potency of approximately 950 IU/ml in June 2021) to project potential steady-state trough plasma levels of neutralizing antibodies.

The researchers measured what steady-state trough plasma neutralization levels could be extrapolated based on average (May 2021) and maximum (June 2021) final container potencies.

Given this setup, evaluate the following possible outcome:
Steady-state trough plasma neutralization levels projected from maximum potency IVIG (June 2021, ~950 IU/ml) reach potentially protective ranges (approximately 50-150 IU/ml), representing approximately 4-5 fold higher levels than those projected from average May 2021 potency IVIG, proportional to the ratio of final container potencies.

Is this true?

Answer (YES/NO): YES